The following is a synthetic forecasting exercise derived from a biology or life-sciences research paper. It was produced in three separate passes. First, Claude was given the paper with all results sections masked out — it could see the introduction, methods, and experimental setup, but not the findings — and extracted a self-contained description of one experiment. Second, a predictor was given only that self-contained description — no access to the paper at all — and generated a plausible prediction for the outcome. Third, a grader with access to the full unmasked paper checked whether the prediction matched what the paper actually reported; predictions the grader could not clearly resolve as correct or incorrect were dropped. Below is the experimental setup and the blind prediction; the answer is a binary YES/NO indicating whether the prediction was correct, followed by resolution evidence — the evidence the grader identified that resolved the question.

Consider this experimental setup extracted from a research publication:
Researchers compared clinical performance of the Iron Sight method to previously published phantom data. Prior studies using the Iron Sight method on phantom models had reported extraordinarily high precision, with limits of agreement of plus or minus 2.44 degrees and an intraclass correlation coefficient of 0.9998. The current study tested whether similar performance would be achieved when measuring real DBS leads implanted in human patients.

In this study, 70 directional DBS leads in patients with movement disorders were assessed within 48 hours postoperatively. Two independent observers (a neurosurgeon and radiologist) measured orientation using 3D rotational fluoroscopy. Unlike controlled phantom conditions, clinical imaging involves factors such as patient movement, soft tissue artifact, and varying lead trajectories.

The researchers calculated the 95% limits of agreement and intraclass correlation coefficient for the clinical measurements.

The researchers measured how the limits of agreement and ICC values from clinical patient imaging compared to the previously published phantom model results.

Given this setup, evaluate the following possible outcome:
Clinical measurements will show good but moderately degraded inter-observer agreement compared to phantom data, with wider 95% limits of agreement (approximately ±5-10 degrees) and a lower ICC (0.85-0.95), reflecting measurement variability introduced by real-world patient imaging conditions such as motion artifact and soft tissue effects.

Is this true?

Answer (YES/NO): NO